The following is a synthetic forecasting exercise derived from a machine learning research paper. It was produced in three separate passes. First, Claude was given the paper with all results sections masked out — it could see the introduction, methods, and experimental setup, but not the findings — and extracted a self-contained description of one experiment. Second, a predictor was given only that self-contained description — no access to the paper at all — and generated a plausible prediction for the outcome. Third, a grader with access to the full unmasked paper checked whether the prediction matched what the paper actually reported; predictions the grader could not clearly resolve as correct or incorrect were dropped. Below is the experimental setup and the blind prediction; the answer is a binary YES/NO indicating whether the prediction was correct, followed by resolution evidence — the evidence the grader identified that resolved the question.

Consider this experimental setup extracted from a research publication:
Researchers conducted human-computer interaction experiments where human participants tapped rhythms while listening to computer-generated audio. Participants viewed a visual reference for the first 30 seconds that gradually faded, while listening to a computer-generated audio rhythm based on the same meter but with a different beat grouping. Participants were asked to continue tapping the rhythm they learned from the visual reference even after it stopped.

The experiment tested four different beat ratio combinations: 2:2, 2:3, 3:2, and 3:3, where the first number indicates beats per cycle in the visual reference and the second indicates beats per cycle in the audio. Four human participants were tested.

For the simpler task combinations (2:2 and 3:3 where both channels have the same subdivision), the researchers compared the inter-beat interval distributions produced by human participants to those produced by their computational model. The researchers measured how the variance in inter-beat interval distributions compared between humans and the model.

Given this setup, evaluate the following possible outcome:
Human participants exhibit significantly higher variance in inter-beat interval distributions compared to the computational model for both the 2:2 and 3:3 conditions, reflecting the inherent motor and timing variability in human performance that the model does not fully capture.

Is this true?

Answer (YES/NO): YES